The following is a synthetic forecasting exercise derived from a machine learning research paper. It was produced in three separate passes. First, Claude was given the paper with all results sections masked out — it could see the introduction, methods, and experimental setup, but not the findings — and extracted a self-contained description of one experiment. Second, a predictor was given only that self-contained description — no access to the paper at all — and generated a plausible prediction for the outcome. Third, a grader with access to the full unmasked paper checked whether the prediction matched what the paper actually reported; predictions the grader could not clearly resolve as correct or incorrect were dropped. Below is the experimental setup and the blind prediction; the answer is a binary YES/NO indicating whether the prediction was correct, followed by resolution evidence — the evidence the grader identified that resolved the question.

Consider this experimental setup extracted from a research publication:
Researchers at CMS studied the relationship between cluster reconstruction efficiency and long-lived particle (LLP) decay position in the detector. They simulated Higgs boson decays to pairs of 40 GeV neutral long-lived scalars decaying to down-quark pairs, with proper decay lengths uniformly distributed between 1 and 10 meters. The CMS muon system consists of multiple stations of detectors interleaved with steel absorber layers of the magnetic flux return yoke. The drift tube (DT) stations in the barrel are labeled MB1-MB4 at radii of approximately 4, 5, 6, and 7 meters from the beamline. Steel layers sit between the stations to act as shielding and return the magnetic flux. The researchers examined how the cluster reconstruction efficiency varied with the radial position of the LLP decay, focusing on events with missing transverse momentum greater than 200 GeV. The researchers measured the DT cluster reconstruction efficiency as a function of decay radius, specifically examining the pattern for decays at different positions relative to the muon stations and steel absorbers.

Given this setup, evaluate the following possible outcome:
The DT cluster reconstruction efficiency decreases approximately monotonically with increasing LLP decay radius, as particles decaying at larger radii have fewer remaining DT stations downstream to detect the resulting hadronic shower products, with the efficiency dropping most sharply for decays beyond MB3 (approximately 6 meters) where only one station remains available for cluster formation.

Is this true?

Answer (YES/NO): NO